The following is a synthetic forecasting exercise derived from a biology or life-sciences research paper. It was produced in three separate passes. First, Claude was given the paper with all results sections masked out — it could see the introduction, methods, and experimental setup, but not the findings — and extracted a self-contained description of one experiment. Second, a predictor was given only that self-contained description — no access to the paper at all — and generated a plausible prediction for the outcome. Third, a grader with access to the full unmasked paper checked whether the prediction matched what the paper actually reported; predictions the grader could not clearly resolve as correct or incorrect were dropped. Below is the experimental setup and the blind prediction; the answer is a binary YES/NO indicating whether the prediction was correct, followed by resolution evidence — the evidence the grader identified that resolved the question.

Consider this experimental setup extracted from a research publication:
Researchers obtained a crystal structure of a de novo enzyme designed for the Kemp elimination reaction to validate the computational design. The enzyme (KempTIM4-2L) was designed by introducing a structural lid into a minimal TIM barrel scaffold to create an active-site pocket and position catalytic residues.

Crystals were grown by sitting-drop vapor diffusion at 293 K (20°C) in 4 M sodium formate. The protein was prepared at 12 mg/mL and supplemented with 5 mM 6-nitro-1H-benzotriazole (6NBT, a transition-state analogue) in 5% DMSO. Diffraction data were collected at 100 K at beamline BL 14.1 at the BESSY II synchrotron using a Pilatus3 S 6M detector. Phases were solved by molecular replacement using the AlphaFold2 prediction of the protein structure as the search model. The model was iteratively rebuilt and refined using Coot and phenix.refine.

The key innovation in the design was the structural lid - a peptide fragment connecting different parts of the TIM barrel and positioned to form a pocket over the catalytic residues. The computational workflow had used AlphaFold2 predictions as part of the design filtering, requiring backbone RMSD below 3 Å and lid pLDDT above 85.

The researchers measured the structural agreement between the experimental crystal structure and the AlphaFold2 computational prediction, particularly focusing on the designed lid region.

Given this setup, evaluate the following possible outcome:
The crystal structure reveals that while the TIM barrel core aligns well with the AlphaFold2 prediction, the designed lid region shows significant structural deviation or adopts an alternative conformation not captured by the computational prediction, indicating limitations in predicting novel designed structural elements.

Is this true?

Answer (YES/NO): NO